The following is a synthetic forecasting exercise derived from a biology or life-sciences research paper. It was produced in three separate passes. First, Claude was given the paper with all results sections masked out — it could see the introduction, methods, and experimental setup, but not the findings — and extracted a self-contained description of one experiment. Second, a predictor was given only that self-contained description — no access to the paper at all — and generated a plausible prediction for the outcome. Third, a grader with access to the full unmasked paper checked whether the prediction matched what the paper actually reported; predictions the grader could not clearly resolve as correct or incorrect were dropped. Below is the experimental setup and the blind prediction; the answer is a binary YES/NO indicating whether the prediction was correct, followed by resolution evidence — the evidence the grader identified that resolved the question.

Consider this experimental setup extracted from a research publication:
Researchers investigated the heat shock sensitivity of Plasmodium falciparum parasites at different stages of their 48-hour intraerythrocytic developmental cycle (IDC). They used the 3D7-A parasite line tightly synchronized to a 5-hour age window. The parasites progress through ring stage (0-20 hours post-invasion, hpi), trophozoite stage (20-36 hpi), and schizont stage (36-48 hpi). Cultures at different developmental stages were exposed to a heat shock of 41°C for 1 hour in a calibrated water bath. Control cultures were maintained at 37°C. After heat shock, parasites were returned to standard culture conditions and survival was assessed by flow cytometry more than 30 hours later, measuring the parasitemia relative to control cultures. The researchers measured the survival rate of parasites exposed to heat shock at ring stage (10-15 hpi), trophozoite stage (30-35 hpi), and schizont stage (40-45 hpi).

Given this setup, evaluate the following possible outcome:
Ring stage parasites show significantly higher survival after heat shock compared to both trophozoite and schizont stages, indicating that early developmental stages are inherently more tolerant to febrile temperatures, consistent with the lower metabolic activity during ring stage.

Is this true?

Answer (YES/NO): YES